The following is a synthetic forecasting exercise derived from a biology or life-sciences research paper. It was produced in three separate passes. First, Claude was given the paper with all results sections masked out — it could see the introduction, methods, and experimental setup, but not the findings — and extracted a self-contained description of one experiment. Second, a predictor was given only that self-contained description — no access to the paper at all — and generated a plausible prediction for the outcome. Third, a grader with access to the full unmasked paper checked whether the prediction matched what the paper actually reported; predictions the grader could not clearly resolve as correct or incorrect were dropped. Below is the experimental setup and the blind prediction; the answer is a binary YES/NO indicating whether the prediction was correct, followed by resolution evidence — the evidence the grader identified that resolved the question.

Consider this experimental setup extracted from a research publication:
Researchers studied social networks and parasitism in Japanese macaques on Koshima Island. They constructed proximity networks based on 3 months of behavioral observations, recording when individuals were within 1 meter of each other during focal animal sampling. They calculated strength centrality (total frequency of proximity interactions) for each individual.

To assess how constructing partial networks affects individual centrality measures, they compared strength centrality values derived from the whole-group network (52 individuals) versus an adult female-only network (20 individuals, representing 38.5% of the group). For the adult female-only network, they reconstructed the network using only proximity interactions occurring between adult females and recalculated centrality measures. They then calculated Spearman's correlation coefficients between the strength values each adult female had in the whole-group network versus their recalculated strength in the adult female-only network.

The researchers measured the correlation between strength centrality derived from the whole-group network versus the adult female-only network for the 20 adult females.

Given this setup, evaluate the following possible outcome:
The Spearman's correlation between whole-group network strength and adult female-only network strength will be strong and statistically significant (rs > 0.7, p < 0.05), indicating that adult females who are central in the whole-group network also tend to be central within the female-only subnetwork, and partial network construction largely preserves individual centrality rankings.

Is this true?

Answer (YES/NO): NO